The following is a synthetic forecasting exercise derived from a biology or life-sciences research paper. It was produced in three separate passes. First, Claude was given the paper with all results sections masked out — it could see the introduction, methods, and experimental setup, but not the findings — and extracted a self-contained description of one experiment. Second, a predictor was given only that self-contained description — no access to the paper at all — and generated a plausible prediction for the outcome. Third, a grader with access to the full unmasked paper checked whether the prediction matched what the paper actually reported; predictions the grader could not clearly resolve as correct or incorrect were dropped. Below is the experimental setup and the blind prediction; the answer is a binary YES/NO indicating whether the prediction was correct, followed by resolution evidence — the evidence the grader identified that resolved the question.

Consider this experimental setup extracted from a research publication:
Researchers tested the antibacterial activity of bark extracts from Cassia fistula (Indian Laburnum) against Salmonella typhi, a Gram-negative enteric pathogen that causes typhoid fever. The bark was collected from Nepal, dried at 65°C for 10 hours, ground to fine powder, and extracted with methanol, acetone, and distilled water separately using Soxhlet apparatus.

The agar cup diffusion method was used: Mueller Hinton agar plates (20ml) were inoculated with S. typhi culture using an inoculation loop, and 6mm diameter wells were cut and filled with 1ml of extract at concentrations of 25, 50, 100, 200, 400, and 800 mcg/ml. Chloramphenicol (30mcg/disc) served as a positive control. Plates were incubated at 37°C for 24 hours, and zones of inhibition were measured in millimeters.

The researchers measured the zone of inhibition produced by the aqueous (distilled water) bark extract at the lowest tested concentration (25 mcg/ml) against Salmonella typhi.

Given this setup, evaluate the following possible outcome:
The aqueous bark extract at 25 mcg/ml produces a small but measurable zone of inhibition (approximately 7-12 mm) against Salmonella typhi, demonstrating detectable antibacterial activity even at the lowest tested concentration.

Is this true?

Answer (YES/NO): NO